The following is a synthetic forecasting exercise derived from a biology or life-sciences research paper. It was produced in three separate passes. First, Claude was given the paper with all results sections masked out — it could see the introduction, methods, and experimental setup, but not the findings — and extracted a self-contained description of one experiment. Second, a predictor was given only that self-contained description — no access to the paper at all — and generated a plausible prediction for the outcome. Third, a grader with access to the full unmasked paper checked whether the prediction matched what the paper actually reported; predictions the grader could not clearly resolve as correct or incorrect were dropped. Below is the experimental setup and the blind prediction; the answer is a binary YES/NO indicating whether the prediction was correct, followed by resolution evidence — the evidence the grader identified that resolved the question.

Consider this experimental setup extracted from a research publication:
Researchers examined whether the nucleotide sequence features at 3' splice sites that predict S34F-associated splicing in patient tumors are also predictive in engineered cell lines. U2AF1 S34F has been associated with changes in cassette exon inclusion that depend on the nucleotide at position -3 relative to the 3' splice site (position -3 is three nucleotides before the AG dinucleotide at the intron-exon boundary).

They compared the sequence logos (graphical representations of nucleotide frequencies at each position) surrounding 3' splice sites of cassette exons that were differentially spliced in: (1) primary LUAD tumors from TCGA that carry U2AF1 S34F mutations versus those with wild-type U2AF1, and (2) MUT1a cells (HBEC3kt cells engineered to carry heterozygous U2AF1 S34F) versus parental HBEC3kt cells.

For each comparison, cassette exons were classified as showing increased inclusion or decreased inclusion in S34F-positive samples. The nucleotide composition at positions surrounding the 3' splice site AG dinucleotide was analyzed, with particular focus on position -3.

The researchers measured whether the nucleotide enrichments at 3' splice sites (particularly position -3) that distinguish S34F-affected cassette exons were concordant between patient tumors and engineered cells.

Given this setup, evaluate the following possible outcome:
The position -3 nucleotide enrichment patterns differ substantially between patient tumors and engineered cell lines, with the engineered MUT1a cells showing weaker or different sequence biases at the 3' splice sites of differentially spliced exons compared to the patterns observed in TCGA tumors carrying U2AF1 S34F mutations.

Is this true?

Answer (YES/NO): NO